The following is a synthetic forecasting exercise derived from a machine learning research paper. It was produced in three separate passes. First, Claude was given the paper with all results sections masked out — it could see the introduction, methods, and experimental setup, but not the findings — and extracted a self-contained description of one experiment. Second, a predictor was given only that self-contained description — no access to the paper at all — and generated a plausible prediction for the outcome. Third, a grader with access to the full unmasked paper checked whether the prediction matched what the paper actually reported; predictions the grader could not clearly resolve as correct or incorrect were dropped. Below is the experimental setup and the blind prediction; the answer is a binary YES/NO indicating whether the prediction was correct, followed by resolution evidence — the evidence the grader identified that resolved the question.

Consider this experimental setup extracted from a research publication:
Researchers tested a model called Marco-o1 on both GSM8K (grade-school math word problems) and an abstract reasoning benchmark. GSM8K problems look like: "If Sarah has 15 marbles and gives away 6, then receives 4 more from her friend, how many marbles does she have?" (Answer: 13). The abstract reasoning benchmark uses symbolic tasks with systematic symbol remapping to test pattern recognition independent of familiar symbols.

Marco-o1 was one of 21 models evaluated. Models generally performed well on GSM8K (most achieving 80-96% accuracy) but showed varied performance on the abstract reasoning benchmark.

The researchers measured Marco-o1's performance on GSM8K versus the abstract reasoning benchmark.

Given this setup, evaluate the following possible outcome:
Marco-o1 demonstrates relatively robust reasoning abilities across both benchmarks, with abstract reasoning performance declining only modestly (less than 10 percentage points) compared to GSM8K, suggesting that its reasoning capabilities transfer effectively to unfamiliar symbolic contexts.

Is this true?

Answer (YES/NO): NO